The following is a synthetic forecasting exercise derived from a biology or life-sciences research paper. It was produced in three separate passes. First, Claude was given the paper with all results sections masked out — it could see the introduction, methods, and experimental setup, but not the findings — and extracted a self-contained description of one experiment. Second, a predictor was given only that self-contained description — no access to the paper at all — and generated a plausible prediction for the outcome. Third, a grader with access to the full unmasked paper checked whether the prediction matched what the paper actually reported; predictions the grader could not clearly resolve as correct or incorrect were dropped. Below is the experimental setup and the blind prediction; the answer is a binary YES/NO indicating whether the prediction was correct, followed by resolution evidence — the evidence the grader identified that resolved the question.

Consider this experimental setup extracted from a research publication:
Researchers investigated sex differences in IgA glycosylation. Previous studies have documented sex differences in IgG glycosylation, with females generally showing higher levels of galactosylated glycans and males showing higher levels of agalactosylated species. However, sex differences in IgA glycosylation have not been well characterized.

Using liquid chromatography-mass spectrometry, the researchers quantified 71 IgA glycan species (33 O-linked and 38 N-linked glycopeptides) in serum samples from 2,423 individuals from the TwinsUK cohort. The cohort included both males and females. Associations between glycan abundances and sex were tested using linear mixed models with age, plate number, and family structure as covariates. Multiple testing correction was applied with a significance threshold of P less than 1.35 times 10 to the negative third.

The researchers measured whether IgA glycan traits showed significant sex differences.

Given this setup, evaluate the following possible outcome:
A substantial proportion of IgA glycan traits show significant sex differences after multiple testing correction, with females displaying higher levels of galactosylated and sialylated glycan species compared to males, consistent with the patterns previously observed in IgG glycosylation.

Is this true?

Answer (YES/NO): NO